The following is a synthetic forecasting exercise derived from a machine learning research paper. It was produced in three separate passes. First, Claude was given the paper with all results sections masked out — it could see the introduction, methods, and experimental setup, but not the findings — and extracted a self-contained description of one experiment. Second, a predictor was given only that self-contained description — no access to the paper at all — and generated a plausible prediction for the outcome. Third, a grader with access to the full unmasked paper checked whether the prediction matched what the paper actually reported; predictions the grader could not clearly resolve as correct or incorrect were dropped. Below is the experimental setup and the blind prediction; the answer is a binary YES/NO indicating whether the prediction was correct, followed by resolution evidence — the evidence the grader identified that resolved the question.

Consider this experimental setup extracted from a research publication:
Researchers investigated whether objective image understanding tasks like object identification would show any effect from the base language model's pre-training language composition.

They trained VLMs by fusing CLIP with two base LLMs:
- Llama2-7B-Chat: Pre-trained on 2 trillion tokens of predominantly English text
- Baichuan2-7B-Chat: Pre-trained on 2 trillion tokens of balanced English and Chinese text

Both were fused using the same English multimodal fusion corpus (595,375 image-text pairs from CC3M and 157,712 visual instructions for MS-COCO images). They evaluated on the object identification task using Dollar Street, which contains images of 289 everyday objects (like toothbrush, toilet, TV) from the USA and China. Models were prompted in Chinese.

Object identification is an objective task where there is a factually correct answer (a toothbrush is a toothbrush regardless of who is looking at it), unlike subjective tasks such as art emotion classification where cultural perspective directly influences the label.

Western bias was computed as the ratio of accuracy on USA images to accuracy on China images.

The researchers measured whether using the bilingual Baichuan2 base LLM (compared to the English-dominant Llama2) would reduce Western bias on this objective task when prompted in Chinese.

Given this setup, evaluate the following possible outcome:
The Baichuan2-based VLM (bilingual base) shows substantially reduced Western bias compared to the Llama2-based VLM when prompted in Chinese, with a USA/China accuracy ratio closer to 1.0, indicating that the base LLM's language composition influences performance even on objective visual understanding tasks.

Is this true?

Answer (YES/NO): NO